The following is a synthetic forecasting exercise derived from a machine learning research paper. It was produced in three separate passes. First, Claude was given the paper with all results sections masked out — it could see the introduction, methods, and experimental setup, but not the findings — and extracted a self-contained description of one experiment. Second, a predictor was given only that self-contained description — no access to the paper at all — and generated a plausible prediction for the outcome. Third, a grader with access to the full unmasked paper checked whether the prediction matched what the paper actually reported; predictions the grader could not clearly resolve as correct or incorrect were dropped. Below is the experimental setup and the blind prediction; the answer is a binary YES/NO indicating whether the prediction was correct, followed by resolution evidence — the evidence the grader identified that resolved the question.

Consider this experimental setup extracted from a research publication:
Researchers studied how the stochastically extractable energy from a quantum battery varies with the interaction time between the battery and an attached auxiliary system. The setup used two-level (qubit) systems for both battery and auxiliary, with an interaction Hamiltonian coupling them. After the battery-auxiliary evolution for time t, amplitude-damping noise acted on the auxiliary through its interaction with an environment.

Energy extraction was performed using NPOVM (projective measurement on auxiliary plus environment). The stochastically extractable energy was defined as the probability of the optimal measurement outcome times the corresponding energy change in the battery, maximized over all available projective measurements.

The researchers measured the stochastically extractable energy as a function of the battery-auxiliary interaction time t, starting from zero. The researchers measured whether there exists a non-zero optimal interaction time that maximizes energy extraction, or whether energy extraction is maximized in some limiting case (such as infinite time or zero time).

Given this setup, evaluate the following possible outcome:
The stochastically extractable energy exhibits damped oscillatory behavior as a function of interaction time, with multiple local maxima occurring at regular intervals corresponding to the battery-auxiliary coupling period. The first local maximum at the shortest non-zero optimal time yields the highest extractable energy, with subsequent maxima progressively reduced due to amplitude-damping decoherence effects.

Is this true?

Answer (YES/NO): NO